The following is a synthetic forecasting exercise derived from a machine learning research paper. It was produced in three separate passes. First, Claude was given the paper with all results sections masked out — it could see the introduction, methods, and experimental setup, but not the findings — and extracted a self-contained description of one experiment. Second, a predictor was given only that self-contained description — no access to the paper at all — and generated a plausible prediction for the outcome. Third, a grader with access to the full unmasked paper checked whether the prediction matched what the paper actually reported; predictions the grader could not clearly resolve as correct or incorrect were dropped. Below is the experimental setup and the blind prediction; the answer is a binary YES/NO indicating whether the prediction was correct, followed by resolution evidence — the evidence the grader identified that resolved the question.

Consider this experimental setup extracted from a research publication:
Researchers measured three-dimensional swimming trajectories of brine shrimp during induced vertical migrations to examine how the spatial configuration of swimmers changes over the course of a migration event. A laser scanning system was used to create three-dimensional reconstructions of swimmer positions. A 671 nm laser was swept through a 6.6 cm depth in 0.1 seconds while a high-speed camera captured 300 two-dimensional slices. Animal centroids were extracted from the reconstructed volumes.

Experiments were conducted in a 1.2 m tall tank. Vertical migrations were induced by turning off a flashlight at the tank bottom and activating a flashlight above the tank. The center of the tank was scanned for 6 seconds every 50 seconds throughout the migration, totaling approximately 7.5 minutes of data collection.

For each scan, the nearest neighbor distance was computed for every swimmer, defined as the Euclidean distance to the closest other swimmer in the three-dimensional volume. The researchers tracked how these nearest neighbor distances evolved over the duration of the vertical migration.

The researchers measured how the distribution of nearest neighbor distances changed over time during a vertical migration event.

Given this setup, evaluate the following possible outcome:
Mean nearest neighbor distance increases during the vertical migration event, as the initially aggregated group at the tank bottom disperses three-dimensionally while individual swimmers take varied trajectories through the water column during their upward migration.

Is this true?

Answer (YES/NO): NO